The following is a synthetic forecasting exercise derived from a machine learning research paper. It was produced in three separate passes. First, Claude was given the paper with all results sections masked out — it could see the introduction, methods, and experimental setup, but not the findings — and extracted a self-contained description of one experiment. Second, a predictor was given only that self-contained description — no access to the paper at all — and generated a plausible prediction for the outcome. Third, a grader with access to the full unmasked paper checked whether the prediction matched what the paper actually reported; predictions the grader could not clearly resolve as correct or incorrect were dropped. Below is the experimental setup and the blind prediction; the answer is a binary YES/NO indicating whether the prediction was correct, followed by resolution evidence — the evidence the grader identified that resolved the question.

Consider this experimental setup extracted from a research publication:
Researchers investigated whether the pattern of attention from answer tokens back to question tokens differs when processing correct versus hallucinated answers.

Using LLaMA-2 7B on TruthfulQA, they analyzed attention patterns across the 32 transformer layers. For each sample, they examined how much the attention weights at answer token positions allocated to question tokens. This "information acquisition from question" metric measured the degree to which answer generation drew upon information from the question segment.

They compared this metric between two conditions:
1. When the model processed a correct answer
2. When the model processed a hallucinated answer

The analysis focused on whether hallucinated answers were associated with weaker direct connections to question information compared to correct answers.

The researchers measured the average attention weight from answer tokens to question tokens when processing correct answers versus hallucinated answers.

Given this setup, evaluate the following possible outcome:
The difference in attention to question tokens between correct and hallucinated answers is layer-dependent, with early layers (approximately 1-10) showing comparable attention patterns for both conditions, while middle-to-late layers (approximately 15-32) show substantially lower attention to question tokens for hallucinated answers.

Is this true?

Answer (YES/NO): NO